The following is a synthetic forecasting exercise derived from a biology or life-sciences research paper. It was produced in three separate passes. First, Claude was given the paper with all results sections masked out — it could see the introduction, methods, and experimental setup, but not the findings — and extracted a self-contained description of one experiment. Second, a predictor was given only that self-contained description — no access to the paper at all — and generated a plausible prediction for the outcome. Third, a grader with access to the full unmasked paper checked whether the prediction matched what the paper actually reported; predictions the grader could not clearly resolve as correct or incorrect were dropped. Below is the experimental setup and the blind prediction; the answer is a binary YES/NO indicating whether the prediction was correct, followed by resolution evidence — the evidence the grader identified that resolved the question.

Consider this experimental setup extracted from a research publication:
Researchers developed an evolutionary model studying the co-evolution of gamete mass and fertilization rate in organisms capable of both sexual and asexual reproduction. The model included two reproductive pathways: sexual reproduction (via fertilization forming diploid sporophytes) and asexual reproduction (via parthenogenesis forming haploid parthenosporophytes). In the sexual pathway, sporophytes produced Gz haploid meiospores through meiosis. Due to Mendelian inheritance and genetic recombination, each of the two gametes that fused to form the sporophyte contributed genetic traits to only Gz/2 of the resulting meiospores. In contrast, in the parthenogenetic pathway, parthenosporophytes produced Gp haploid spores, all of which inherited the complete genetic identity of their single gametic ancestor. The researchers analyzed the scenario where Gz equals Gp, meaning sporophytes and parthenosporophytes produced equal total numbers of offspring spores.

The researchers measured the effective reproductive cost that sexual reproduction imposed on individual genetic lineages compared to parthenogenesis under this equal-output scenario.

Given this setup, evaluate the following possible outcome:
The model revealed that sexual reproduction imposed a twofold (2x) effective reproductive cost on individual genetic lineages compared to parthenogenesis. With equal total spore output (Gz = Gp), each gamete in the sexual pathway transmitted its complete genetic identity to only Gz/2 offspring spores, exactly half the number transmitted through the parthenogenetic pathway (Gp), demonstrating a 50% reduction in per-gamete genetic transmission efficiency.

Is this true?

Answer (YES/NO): YES